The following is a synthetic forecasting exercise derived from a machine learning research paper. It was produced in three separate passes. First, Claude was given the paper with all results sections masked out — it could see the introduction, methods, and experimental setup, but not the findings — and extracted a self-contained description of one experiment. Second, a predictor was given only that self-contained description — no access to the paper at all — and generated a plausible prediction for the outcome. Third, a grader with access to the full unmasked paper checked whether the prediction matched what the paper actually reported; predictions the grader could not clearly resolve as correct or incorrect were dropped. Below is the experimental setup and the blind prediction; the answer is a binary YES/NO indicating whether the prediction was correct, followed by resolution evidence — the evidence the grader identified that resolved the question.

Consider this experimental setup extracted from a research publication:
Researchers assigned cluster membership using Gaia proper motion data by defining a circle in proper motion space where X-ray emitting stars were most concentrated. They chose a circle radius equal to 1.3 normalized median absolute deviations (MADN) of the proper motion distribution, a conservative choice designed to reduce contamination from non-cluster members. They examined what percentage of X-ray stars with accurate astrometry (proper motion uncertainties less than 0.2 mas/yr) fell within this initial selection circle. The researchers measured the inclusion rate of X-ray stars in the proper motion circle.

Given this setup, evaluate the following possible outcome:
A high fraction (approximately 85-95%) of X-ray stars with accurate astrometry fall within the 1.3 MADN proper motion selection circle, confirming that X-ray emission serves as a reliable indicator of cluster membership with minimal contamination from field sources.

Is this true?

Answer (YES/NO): NO